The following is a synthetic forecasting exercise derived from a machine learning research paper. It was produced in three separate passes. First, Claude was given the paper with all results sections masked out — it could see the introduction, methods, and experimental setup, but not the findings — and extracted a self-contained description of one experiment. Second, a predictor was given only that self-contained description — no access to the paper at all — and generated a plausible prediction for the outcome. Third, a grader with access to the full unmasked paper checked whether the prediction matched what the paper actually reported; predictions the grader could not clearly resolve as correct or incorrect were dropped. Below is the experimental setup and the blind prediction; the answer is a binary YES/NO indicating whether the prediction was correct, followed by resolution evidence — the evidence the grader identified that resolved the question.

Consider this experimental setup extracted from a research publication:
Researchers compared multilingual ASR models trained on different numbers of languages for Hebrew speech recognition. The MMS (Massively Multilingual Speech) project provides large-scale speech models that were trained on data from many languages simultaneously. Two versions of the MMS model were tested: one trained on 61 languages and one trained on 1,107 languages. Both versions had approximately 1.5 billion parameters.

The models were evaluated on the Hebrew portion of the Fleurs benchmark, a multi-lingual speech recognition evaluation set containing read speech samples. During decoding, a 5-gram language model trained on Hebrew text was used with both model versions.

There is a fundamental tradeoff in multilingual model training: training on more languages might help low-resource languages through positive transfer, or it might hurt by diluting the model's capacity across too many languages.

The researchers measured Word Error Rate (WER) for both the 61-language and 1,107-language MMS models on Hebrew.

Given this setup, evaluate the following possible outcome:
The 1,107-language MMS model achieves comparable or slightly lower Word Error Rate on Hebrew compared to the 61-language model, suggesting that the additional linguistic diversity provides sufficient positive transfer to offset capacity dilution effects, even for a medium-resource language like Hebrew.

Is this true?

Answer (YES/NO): YES